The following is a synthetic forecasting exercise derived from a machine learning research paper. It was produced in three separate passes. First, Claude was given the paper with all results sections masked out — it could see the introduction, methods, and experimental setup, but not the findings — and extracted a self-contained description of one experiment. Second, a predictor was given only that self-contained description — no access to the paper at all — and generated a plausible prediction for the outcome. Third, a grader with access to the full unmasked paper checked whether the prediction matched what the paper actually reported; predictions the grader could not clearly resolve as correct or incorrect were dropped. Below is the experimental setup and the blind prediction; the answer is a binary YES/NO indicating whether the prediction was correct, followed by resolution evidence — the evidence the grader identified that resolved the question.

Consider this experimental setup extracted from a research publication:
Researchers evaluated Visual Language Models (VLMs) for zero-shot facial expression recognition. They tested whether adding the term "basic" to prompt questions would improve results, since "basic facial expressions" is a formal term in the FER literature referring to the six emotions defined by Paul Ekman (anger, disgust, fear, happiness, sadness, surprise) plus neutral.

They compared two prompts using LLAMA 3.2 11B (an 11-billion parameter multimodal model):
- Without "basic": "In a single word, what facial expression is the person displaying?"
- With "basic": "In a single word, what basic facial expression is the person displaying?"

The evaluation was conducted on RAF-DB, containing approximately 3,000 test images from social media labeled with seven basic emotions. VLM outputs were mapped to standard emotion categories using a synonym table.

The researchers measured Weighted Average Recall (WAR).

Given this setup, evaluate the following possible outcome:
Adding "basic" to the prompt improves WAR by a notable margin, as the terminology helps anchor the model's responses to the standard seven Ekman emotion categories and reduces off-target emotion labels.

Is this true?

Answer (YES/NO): NO